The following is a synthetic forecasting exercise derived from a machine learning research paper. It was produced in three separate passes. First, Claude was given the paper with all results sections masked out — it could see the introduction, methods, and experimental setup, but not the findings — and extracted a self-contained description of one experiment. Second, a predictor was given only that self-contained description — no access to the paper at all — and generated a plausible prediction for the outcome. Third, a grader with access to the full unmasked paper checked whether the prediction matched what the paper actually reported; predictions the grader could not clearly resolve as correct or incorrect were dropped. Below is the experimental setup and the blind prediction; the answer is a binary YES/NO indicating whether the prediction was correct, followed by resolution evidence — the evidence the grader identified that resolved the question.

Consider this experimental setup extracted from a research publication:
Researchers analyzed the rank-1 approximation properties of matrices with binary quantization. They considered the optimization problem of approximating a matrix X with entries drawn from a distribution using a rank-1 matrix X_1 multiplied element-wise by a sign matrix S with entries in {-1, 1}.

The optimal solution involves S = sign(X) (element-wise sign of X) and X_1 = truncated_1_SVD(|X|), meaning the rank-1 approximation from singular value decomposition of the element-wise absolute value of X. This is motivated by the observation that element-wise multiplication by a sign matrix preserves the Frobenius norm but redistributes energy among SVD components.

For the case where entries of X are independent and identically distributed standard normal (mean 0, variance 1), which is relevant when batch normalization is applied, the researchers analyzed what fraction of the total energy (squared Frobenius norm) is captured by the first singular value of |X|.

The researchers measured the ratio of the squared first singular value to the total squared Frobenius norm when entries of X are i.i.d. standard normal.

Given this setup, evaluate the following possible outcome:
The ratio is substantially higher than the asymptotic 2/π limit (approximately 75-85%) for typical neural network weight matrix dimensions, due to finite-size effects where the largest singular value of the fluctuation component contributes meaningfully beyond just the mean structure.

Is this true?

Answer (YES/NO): NO